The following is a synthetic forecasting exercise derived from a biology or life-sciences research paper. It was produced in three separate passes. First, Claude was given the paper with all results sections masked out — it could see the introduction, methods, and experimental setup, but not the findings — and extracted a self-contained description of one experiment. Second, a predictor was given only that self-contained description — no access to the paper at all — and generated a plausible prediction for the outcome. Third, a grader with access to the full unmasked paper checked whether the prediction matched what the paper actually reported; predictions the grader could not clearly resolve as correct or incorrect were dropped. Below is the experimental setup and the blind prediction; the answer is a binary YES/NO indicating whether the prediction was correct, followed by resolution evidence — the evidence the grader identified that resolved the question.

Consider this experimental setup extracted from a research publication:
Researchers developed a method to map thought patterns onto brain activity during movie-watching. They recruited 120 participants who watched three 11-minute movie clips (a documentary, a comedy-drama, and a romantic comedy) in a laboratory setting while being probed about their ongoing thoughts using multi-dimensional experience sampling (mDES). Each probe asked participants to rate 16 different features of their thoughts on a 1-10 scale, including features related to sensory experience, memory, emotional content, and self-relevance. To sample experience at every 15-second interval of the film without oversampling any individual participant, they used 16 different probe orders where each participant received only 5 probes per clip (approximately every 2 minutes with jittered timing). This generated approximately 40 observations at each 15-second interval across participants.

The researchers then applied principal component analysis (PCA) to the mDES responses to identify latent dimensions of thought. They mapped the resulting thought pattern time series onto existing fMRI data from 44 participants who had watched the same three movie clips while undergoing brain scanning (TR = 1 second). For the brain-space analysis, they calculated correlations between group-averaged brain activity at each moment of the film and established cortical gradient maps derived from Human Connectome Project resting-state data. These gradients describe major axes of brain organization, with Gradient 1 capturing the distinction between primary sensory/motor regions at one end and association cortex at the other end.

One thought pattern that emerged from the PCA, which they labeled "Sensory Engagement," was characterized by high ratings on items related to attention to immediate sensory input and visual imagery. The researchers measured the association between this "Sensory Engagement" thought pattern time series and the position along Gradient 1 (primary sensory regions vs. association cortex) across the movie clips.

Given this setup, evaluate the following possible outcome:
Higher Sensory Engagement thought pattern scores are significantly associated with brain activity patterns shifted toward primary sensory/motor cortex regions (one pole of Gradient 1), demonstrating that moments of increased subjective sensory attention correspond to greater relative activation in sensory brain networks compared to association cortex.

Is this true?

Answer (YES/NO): YES